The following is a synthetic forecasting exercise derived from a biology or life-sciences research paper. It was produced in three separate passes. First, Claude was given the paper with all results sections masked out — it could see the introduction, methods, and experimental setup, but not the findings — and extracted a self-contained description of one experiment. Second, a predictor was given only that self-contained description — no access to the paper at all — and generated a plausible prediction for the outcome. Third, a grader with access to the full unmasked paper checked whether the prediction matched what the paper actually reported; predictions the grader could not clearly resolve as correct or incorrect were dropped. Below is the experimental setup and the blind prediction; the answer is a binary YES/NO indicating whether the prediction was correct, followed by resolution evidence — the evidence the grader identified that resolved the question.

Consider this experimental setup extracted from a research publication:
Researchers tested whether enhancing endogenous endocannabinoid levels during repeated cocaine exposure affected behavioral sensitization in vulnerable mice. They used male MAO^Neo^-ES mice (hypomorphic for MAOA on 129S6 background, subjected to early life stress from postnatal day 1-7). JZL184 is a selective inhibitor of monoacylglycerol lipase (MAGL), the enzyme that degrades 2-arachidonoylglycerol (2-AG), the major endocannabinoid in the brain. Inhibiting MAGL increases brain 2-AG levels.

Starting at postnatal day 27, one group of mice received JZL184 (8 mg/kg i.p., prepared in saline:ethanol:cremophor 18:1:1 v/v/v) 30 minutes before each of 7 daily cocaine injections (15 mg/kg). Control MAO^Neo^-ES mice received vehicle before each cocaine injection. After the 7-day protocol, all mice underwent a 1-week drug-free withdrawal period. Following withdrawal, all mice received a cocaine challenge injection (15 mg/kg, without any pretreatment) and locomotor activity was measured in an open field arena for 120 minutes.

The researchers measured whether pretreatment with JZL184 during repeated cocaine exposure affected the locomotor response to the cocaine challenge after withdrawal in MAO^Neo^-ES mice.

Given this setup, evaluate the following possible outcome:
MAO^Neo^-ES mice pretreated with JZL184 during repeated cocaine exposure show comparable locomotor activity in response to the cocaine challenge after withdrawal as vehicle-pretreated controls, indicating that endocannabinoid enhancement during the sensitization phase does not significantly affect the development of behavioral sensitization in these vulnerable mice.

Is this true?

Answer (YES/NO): NO